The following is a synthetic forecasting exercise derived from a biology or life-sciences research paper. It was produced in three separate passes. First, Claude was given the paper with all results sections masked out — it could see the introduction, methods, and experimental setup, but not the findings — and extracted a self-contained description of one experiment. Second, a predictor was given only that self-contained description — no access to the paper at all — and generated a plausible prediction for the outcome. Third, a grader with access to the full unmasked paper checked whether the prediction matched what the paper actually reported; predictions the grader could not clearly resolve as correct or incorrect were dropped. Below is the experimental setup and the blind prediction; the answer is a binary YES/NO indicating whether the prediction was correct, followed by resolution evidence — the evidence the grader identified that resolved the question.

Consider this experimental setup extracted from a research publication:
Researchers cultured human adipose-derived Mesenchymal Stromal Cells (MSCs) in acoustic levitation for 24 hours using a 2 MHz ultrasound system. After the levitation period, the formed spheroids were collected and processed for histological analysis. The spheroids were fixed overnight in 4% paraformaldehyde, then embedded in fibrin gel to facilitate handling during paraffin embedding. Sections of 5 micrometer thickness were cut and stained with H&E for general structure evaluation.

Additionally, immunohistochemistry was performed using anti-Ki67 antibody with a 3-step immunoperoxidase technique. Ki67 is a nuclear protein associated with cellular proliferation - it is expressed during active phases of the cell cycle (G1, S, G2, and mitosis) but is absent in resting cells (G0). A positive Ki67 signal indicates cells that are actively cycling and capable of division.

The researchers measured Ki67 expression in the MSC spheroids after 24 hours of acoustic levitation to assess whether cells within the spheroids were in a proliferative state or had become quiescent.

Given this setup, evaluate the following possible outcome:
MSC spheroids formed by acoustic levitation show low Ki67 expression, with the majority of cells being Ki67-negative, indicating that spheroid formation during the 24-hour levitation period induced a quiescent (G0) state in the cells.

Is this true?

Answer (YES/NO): YES